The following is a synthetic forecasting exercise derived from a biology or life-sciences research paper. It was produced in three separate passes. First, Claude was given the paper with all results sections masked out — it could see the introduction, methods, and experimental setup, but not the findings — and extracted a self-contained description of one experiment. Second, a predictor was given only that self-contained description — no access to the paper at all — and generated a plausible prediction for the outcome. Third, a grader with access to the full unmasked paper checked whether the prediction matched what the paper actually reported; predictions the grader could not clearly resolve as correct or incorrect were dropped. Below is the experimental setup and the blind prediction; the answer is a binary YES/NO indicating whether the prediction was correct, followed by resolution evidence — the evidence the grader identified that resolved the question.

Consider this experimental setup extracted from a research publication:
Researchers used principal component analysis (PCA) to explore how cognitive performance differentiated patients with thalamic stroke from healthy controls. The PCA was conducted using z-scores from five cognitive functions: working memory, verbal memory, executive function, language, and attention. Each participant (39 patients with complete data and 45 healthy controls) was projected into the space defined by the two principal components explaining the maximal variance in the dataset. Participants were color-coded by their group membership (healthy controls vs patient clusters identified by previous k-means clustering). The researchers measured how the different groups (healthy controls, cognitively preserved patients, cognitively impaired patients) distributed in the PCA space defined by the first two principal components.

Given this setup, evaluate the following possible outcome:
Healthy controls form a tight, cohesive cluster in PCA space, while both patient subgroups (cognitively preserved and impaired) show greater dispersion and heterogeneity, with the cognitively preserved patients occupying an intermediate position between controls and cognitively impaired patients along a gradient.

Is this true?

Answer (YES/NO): NO